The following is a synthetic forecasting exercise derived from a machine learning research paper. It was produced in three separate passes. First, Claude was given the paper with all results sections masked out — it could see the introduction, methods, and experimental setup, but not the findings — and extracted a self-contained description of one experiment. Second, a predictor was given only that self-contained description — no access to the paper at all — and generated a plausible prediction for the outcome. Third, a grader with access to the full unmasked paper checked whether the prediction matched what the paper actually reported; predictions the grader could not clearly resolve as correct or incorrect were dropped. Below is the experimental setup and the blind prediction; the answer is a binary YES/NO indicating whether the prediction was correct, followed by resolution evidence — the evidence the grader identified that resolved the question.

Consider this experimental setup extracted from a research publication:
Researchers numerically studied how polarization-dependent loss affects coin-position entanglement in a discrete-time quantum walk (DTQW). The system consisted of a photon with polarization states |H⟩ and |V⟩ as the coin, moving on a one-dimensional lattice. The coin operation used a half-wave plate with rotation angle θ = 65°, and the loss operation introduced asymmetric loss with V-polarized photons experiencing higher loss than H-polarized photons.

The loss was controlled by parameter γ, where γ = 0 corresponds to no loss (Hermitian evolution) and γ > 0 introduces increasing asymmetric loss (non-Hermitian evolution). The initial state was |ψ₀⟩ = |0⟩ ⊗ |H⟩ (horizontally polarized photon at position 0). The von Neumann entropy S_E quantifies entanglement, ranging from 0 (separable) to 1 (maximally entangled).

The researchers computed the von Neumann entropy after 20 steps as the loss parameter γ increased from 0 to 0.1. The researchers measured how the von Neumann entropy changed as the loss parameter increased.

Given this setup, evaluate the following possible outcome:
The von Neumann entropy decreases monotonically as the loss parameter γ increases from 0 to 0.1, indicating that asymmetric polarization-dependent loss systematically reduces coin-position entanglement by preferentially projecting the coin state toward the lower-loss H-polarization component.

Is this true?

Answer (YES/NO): YES